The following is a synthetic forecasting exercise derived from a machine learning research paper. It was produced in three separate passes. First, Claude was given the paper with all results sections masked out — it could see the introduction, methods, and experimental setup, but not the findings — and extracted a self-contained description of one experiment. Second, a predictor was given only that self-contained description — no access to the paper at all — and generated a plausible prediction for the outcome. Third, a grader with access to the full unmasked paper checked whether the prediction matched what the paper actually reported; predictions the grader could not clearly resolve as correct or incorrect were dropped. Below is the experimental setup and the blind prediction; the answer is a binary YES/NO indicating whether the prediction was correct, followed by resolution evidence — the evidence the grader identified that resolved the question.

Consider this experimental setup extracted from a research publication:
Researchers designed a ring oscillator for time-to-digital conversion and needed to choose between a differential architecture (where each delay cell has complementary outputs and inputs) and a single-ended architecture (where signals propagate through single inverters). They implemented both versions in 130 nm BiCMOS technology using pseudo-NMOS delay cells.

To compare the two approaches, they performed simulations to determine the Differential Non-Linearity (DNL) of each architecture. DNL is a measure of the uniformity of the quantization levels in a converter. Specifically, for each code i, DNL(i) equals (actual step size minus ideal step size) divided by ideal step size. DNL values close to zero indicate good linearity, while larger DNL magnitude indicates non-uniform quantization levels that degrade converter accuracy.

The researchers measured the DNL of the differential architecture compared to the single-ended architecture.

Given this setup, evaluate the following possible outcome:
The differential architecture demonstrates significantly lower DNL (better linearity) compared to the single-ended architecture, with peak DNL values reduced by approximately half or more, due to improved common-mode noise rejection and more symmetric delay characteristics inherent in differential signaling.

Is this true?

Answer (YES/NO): NO